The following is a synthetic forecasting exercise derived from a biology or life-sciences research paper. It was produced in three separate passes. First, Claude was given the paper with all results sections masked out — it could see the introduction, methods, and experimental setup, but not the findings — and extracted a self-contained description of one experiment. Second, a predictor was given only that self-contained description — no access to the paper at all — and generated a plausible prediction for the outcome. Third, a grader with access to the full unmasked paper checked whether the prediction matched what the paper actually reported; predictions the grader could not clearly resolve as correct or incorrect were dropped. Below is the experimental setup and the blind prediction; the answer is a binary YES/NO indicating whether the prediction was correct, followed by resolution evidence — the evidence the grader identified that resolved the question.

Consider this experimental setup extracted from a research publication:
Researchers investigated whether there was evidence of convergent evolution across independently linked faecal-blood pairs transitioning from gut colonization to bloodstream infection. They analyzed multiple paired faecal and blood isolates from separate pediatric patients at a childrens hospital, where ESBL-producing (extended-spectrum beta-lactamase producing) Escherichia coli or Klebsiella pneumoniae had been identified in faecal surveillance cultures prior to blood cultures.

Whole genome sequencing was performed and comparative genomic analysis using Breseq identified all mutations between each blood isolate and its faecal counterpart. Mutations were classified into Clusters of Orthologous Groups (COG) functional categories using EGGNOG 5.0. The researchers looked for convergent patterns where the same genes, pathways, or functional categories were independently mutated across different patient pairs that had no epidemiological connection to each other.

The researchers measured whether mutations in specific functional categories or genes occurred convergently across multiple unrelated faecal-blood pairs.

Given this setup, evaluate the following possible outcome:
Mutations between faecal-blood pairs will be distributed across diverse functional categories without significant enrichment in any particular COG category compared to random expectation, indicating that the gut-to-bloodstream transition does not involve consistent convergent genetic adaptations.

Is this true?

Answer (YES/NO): NO